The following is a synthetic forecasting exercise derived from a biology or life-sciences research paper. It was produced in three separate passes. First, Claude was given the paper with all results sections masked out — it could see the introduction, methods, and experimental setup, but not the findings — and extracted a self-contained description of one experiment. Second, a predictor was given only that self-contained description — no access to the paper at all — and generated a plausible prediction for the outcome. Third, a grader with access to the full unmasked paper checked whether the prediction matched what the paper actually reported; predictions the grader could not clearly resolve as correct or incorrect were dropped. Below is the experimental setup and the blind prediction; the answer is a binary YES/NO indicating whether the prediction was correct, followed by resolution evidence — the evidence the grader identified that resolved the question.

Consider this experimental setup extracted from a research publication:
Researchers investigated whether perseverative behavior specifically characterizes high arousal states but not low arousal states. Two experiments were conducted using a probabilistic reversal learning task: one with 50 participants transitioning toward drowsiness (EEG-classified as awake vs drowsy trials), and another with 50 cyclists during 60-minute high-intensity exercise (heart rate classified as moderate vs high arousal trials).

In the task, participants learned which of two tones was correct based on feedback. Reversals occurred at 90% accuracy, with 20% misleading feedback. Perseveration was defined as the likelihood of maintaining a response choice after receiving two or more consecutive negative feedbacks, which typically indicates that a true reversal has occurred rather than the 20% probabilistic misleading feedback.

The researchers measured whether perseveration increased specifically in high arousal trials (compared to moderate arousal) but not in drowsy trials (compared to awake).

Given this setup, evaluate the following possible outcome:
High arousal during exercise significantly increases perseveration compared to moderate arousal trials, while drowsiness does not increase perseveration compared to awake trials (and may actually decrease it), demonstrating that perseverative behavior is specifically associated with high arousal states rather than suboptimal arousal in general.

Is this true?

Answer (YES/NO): YES